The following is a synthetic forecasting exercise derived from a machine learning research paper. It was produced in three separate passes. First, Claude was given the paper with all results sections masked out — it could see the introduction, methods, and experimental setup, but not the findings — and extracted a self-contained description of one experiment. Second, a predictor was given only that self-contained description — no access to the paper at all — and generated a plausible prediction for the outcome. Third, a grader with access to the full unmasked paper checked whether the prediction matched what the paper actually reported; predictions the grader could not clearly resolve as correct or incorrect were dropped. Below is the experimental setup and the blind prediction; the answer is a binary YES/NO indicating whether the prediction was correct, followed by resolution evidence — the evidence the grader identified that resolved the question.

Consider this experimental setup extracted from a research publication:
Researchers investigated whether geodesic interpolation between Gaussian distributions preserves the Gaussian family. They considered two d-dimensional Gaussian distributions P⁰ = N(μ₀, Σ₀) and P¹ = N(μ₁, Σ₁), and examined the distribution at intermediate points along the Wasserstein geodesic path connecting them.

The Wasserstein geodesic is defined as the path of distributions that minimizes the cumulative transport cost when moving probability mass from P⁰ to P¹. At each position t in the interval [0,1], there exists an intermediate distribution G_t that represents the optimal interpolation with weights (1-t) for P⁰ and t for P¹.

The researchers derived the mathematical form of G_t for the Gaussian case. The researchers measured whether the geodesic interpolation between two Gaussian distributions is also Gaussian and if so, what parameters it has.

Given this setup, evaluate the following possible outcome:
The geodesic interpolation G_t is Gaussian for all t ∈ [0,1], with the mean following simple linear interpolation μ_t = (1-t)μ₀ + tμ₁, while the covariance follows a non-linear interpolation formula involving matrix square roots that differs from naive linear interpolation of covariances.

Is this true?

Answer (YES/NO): YES